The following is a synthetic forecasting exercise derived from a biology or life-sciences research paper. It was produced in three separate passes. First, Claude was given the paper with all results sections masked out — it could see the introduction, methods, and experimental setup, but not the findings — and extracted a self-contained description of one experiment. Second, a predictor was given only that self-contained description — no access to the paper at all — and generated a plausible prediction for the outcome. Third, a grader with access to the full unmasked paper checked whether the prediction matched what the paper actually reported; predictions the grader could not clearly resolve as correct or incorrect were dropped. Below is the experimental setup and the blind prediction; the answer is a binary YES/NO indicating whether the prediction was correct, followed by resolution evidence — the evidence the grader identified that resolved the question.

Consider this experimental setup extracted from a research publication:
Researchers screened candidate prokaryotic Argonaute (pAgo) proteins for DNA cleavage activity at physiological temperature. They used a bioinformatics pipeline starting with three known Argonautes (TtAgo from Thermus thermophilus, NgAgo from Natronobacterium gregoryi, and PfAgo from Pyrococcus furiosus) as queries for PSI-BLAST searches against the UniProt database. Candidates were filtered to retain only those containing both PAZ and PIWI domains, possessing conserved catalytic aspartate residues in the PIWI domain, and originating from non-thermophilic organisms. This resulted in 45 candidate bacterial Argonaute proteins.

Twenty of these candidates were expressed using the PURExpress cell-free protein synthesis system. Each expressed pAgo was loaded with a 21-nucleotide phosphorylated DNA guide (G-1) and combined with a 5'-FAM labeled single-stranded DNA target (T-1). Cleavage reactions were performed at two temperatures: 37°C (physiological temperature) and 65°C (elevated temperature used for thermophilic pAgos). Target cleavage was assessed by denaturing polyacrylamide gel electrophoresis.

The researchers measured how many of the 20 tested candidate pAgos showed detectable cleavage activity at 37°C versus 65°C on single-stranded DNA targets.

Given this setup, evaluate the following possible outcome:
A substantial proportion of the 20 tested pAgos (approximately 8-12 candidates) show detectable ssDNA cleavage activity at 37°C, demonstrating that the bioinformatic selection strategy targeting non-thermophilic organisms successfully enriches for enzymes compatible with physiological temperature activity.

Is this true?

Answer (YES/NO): YES